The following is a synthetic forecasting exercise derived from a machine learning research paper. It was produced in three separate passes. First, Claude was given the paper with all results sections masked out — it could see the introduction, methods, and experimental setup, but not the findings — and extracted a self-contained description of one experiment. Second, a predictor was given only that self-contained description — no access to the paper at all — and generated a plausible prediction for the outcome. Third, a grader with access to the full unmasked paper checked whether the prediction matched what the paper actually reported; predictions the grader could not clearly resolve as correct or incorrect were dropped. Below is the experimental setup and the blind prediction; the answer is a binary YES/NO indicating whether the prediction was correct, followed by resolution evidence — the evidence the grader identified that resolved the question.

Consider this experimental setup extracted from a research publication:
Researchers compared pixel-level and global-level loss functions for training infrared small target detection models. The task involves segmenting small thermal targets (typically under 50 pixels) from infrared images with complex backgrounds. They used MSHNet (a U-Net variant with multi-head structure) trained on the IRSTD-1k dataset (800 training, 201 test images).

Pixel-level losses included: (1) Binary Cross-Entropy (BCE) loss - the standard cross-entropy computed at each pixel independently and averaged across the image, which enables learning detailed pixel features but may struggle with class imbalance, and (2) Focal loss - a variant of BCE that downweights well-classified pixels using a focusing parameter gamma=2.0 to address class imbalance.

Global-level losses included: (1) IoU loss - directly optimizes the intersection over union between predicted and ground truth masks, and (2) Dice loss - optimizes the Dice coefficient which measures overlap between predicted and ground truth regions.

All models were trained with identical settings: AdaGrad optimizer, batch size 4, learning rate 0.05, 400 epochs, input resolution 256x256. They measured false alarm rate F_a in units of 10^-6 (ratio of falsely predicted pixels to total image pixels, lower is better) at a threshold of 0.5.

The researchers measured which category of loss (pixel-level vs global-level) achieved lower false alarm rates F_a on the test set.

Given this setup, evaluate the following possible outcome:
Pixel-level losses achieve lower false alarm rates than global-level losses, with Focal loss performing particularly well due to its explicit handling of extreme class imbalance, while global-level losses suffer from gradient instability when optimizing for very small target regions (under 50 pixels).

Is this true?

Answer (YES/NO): NO